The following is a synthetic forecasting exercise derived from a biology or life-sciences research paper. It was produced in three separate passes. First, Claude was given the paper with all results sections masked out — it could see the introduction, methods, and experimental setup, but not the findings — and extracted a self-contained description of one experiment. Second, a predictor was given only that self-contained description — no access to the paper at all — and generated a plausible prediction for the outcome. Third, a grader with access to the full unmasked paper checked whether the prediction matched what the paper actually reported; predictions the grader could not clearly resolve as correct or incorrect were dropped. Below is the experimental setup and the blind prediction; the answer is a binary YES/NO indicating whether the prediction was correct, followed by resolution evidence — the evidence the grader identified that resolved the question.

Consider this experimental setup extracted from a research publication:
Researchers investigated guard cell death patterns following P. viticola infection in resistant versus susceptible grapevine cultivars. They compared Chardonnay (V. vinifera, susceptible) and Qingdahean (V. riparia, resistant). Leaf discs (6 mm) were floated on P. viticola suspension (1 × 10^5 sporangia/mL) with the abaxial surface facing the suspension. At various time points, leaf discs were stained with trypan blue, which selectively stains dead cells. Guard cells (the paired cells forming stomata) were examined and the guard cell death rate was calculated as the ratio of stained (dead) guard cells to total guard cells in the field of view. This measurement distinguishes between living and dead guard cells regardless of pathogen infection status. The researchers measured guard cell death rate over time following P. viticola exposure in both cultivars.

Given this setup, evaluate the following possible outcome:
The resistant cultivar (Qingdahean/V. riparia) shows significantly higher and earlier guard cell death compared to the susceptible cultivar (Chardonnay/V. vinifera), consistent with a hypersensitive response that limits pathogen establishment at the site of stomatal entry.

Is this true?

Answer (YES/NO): YES